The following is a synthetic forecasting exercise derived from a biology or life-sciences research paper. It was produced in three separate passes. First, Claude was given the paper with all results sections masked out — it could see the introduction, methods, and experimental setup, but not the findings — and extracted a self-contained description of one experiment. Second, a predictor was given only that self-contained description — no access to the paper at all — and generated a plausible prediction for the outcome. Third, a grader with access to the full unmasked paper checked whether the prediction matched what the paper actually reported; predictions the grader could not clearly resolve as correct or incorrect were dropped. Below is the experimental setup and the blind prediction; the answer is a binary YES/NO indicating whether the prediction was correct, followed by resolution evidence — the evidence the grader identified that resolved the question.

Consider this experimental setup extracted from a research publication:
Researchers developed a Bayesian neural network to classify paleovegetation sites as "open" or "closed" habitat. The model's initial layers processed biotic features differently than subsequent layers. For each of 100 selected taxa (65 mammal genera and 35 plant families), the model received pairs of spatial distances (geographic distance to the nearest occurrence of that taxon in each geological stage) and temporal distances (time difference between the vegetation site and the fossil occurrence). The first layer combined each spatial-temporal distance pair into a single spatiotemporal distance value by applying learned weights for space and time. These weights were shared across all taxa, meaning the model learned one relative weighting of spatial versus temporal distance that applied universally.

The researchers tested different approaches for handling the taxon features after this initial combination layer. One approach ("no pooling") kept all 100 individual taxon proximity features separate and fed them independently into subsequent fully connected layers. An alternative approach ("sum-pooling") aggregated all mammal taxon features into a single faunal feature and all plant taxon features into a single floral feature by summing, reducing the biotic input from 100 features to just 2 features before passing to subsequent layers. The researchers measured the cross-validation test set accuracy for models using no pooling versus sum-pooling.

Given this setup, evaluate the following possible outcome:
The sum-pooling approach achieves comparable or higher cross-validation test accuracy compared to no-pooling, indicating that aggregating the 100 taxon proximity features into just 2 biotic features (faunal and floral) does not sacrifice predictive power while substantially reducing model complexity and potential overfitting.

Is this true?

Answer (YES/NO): YES